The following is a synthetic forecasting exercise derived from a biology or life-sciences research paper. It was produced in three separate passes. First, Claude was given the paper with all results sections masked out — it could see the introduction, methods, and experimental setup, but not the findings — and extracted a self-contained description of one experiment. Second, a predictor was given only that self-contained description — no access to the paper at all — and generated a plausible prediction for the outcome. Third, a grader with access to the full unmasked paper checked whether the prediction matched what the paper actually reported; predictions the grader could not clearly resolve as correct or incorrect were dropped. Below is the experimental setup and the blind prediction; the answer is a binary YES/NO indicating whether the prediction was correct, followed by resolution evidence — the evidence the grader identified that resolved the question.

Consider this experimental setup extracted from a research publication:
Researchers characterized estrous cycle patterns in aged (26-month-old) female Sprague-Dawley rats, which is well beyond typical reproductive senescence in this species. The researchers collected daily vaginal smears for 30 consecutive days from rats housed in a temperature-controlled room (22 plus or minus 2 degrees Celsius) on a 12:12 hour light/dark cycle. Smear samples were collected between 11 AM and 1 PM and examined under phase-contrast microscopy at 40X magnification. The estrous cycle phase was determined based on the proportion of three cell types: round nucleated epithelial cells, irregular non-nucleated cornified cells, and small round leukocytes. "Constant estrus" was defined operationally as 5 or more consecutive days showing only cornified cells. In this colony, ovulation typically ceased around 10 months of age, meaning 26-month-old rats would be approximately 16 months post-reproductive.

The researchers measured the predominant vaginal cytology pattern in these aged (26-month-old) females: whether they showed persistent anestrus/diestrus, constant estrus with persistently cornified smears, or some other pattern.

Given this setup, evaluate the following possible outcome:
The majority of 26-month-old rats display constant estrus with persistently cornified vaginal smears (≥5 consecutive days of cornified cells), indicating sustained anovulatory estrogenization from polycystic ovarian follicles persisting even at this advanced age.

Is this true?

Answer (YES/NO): NO